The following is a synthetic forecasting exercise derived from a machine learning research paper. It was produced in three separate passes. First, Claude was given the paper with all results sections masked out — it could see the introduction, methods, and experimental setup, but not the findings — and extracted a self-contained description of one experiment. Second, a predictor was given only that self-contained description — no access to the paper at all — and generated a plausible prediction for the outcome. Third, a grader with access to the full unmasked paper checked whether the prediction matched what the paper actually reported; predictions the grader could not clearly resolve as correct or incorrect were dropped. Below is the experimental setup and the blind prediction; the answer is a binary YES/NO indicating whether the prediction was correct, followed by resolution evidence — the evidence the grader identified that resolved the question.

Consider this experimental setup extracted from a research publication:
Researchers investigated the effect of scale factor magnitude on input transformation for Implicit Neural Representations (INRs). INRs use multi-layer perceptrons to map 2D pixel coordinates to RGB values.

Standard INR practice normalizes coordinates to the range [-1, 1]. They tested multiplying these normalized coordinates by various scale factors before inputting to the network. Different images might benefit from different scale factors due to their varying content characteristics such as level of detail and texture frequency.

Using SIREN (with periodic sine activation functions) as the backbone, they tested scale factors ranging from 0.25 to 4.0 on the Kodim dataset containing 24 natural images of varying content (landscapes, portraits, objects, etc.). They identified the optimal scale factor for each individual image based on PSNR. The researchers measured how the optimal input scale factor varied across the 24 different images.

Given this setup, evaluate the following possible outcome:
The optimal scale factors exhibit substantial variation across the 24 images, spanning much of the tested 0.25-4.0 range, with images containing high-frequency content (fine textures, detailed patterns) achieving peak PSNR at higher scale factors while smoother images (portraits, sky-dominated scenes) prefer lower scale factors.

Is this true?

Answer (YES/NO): NO